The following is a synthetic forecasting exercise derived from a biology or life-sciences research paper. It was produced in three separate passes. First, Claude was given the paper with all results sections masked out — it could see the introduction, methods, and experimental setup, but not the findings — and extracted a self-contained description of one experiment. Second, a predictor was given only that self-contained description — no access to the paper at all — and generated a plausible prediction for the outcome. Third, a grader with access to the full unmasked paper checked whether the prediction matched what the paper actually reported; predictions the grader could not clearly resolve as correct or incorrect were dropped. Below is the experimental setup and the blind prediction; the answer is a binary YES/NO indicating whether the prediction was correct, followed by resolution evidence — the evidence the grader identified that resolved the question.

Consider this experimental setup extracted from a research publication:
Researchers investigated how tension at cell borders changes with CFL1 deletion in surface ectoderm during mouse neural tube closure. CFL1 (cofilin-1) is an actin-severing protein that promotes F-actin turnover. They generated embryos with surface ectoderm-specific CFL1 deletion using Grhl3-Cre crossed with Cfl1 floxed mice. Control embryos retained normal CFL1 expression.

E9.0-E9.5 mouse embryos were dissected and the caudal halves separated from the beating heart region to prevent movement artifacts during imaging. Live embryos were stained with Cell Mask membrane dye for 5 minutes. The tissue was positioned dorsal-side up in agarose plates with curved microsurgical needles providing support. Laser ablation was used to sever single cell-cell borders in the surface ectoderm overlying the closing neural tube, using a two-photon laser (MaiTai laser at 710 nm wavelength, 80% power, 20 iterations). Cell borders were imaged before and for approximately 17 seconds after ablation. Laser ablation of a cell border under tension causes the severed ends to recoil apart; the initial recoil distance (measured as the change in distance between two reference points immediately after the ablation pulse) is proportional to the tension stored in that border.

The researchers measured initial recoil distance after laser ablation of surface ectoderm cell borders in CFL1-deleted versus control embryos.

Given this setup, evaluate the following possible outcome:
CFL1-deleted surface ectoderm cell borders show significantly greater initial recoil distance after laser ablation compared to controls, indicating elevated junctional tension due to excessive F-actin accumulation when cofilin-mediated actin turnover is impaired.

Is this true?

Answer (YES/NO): NO